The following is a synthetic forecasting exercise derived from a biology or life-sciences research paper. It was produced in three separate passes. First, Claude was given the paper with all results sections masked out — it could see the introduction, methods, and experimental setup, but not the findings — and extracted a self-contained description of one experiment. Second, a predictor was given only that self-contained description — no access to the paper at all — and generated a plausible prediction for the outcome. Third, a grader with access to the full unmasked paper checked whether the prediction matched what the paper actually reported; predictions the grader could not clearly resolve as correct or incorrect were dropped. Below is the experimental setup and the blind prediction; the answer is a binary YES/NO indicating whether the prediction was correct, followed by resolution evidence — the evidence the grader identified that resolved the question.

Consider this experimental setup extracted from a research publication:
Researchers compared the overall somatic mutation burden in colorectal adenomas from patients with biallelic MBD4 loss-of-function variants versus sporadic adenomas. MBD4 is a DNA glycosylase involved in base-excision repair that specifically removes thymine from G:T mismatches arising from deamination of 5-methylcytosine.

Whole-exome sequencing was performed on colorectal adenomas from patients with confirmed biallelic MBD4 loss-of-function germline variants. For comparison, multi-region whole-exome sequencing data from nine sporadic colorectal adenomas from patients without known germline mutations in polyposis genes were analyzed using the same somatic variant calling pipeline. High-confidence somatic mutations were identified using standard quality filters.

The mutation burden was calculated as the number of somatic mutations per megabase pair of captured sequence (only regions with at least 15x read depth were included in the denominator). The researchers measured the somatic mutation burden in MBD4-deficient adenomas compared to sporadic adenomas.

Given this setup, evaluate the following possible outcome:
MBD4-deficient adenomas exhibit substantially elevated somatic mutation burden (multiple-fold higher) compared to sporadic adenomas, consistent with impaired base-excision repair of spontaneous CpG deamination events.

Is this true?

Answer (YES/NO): YES